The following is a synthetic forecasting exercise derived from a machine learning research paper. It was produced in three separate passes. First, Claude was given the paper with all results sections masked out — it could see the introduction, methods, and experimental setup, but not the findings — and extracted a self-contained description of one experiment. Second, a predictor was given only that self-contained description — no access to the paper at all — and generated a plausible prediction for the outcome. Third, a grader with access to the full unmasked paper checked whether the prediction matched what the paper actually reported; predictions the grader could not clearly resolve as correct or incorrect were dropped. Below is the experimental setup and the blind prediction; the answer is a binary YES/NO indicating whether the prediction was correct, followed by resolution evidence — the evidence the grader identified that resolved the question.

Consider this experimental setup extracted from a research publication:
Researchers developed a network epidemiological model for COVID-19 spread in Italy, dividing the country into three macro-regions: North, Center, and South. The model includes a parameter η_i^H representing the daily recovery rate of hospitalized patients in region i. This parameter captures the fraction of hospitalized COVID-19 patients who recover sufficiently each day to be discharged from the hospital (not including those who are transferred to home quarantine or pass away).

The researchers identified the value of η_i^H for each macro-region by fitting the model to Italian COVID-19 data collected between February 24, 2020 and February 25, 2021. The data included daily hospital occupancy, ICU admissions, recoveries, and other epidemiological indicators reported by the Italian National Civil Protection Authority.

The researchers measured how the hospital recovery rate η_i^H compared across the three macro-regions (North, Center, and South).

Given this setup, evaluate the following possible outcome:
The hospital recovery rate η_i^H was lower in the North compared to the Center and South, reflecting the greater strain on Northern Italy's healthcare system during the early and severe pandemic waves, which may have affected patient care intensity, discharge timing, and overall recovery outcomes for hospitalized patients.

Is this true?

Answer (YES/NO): NO